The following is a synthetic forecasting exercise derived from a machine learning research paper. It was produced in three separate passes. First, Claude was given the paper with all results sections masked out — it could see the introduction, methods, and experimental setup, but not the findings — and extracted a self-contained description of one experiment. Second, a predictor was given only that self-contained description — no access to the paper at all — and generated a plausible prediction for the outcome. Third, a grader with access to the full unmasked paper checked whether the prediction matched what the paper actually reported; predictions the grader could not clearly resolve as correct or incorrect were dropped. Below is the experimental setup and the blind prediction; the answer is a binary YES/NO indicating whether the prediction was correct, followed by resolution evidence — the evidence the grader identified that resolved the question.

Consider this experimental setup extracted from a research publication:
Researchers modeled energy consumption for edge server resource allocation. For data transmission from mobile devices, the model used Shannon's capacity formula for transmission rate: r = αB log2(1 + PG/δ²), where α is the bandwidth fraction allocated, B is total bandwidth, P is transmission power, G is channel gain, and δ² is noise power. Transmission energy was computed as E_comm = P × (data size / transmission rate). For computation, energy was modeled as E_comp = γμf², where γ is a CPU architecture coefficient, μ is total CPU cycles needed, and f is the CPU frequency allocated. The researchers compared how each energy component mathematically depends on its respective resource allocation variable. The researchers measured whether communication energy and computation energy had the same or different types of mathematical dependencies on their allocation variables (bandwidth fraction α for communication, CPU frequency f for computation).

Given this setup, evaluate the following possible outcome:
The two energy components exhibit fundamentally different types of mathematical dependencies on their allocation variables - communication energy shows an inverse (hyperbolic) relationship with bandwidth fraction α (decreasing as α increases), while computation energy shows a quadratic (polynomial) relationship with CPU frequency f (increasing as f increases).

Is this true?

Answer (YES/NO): YES